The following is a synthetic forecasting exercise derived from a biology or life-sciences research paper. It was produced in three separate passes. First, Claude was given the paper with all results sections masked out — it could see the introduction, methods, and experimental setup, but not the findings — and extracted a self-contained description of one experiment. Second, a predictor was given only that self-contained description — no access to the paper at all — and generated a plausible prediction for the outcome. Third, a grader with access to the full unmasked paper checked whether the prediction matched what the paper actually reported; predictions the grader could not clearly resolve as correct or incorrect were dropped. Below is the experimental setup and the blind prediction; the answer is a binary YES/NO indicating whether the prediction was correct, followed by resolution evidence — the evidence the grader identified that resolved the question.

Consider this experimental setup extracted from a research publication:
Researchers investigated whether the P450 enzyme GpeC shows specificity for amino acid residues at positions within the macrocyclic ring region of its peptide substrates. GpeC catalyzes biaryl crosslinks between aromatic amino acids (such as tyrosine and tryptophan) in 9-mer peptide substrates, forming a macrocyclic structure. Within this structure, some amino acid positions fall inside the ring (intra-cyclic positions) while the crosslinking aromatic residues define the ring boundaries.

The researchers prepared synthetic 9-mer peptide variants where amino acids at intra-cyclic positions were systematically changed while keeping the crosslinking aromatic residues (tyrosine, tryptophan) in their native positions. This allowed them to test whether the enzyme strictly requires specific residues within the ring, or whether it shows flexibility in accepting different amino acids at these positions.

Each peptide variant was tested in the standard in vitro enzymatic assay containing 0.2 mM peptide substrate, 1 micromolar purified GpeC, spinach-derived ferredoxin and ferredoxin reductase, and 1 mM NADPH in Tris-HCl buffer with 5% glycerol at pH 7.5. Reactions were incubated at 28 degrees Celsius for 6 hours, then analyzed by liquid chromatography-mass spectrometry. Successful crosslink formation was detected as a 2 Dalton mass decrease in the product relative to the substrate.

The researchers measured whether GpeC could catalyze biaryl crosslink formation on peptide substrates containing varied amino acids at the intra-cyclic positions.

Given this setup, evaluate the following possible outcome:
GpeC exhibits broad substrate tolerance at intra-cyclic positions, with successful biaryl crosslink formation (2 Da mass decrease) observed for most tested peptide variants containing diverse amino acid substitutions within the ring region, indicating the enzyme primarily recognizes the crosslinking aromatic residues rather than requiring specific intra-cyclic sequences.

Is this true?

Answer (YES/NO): YES